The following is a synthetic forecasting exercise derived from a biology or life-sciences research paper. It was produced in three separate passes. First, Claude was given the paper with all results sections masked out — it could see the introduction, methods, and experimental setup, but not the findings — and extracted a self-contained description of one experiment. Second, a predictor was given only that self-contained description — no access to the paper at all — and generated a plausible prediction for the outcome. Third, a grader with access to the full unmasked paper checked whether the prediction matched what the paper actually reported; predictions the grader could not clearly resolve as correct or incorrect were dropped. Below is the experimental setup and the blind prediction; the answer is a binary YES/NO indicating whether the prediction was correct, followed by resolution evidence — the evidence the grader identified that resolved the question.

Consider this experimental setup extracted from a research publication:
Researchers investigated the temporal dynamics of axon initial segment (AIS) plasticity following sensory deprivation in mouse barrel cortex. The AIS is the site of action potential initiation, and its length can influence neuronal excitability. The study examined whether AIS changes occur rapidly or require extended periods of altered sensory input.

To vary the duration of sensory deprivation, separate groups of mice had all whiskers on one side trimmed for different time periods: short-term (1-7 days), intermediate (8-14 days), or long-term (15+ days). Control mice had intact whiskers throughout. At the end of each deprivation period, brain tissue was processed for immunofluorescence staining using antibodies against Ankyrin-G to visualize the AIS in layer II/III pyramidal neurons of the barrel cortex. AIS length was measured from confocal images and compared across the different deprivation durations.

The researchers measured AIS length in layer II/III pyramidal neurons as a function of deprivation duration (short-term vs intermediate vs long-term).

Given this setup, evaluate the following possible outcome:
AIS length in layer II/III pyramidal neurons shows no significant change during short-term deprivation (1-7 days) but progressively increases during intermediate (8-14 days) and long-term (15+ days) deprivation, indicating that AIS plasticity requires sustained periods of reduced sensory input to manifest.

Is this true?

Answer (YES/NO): NO